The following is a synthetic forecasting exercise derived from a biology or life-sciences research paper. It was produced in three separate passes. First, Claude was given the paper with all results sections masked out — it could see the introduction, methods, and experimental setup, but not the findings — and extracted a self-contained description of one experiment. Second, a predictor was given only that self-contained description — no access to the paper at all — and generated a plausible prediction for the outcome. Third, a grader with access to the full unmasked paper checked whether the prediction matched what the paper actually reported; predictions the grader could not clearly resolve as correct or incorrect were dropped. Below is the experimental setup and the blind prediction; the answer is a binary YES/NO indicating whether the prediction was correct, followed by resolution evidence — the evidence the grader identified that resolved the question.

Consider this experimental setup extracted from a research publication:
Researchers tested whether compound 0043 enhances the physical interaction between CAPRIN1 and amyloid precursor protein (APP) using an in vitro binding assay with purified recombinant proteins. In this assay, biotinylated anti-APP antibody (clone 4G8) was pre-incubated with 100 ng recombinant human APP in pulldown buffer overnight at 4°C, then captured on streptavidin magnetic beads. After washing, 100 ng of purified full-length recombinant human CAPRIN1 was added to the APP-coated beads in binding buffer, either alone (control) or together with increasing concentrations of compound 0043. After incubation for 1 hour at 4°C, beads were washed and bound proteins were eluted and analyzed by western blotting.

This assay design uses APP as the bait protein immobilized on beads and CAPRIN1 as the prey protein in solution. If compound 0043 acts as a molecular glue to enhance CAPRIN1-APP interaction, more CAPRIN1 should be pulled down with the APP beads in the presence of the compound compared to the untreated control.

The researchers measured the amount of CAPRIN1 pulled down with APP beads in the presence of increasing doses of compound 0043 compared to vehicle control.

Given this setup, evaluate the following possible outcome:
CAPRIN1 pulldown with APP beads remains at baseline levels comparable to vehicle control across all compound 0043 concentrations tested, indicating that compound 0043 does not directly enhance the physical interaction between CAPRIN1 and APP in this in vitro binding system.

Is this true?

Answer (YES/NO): NO